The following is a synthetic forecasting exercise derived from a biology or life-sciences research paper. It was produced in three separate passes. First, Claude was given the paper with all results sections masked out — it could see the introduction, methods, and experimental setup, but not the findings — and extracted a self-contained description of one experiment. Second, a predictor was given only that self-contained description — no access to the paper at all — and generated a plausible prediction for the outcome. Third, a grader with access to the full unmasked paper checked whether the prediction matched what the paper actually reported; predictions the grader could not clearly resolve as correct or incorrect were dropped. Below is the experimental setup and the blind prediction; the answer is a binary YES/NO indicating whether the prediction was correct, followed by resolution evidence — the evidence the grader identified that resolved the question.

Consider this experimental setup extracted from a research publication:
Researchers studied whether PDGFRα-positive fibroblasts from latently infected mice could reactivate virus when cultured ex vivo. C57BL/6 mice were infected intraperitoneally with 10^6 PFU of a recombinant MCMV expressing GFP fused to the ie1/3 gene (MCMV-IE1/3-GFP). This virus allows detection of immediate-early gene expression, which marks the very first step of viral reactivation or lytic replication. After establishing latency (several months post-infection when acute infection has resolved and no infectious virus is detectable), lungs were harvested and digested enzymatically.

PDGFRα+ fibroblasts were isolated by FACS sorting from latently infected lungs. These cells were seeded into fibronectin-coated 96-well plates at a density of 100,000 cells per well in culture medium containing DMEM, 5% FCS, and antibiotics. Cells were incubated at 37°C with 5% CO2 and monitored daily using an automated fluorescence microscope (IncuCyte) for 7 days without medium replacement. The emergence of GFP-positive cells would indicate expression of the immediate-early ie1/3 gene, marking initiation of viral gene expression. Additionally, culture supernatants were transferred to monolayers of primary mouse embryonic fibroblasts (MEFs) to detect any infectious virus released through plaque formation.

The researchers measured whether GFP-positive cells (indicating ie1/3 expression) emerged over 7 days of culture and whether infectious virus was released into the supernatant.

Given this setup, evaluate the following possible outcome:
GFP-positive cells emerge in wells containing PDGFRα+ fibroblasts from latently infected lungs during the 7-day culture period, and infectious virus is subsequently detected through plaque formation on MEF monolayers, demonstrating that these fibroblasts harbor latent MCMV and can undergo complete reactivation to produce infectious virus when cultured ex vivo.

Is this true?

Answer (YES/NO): NO